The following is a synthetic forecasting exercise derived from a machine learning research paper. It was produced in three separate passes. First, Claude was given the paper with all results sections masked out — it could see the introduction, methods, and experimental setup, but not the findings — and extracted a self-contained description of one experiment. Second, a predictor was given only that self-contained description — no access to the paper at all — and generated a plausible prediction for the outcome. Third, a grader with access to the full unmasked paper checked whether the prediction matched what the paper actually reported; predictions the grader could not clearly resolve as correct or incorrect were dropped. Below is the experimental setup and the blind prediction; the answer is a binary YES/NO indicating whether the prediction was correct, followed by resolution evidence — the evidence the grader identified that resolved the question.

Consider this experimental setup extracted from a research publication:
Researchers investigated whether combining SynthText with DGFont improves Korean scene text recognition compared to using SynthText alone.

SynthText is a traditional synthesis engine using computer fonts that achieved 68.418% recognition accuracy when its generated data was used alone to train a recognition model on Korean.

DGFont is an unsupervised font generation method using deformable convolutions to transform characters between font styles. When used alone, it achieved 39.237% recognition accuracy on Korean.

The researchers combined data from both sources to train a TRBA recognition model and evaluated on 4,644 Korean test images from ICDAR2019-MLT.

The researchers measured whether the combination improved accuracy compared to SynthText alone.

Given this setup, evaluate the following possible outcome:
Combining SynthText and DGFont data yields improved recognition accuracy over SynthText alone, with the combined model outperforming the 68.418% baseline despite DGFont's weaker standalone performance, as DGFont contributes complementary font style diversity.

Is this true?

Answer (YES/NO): YES